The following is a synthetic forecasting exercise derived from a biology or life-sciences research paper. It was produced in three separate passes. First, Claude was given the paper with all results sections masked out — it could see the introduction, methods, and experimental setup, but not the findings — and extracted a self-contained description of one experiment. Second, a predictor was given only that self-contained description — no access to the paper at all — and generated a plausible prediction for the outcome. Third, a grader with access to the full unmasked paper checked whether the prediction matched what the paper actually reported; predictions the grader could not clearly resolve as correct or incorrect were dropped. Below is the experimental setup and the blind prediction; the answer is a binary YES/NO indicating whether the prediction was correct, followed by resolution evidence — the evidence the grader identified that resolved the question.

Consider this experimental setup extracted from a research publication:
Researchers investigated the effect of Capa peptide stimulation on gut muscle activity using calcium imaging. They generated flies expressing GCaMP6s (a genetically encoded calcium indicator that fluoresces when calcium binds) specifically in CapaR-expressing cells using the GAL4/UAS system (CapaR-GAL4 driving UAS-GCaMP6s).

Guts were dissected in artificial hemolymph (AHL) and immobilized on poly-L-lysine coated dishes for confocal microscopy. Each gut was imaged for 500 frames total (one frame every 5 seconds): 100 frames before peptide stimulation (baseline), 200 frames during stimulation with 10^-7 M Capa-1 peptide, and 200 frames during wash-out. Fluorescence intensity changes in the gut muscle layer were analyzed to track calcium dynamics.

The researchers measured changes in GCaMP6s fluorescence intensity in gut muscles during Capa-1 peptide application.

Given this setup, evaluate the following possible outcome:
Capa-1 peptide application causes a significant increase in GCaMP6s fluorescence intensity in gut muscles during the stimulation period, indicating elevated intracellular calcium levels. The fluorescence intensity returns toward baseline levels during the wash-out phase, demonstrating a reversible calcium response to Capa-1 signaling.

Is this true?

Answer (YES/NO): NO